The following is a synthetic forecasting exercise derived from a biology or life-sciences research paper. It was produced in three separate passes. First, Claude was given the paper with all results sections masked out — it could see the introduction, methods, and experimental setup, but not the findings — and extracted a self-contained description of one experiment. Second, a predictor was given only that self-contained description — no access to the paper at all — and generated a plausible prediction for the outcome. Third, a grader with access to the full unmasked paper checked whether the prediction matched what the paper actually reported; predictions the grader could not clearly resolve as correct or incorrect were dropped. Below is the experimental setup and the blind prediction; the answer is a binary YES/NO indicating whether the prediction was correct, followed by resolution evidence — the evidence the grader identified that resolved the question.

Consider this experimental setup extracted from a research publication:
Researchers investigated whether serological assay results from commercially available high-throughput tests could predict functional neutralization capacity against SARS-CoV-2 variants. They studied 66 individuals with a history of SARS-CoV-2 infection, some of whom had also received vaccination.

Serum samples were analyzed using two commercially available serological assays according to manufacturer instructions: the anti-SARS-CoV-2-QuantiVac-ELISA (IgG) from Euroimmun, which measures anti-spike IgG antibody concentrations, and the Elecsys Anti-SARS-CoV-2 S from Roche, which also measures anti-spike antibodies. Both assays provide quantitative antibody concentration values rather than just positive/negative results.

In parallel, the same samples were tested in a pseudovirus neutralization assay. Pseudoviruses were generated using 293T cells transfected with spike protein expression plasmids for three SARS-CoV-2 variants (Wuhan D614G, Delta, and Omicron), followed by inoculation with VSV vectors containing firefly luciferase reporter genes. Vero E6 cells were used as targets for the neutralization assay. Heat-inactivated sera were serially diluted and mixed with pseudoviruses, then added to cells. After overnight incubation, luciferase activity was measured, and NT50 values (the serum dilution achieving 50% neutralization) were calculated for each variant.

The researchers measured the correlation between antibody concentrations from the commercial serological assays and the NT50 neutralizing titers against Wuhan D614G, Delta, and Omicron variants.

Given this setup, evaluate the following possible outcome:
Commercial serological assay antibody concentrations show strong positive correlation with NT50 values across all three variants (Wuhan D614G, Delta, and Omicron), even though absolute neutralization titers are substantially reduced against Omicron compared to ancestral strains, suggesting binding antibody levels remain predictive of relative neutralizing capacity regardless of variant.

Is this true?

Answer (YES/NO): YES